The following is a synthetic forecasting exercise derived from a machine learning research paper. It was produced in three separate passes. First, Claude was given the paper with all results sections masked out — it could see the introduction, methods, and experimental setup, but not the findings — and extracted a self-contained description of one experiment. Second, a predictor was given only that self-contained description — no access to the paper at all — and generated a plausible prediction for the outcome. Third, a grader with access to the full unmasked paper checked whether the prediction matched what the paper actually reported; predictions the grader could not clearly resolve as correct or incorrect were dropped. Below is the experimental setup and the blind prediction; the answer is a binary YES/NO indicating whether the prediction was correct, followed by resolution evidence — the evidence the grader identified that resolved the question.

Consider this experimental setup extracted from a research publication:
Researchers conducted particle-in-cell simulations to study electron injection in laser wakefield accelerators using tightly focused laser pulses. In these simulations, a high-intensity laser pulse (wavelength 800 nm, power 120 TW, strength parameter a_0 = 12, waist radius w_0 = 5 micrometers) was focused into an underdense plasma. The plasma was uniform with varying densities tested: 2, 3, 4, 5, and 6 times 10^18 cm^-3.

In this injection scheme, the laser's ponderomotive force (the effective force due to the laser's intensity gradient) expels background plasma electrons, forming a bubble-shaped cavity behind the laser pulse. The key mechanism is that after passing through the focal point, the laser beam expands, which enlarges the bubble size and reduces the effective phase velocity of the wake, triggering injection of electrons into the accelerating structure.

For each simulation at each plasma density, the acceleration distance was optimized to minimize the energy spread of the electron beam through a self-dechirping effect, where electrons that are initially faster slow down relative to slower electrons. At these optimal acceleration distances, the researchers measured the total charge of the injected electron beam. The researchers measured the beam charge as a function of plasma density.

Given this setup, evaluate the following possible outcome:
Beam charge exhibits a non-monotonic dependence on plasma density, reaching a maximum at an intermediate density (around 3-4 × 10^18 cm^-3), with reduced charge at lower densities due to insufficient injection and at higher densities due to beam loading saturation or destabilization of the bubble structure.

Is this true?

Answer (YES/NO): NO